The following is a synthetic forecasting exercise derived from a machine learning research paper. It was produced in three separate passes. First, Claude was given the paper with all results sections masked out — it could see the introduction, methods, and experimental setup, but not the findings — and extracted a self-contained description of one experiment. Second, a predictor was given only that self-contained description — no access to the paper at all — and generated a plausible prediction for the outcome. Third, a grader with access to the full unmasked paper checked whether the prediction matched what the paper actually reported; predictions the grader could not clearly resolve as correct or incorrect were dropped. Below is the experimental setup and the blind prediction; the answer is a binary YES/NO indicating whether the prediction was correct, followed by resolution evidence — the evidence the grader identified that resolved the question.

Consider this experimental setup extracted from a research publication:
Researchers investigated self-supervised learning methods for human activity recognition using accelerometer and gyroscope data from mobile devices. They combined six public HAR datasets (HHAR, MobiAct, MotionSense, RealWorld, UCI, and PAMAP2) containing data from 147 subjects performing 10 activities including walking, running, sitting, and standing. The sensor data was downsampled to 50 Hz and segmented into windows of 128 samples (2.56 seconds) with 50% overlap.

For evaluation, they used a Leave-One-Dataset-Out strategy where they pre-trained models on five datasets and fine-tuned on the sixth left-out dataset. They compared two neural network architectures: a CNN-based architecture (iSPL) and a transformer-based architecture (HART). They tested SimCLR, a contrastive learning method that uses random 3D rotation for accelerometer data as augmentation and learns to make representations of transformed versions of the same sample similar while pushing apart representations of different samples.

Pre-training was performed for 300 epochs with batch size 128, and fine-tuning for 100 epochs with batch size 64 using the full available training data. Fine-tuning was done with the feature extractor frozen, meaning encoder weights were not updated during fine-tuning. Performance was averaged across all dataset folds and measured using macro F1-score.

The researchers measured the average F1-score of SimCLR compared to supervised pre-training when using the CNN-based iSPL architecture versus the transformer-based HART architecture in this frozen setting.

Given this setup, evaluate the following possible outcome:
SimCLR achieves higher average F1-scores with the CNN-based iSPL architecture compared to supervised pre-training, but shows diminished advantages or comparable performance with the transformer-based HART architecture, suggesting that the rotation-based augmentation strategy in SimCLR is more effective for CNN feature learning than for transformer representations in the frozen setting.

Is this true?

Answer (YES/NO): NO